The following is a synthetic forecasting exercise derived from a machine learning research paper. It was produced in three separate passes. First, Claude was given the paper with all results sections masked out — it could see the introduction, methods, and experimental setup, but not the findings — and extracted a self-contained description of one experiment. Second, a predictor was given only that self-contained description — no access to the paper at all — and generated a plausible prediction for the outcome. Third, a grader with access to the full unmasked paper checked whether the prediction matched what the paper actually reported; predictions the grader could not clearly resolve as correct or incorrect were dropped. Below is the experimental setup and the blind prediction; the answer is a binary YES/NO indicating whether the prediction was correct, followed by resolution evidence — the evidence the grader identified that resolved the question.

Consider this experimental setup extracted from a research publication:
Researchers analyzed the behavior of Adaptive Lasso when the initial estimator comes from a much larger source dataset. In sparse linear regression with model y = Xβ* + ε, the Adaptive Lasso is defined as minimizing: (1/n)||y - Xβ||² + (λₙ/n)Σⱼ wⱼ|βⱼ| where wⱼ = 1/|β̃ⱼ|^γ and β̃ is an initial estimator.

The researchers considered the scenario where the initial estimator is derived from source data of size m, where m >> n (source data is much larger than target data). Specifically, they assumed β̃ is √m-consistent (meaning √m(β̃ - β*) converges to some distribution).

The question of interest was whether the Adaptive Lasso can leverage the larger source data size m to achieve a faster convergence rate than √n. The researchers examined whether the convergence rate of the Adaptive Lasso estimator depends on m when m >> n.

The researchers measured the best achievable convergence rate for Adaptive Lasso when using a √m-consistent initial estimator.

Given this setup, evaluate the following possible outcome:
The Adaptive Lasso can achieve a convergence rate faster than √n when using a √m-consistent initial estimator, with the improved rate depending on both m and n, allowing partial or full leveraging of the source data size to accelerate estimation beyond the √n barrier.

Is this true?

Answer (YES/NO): NO